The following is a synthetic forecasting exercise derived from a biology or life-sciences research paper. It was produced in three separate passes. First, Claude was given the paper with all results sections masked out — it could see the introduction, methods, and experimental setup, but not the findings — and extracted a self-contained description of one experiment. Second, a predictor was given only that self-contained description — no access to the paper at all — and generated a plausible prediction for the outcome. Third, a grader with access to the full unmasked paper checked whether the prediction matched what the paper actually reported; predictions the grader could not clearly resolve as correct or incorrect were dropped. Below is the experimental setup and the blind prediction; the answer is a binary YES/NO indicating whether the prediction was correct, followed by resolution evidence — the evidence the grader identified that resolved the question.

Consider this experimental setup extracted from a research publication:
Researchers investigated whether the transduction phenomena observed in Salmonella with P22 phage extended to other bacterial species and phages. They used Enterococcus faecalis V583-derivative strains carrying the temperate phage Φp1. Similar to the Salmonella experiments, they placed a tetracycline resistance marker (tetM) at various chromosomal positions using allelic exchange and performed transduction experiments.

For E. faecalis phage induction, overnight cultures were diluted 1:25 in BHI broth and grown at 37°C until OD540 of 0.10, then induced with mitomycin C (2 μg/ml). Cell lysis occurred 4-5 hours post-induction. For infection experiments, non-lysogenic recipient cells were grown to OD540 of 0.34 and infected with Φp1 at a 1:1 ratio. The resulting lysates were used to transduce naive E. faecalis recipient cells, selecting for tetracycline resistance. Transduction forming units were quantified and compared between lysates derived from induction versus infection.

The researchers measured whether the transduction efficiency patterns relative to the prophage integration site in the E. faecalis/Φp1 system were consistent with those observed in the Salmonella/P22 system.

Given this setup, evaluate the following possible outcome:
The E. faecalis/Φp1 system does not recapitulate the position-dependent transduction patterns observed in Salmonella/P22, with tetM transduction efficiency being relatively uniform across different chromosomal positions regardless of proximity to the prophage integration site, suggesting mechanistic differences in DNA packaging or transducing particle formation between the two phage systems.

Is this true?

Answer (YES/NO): NO